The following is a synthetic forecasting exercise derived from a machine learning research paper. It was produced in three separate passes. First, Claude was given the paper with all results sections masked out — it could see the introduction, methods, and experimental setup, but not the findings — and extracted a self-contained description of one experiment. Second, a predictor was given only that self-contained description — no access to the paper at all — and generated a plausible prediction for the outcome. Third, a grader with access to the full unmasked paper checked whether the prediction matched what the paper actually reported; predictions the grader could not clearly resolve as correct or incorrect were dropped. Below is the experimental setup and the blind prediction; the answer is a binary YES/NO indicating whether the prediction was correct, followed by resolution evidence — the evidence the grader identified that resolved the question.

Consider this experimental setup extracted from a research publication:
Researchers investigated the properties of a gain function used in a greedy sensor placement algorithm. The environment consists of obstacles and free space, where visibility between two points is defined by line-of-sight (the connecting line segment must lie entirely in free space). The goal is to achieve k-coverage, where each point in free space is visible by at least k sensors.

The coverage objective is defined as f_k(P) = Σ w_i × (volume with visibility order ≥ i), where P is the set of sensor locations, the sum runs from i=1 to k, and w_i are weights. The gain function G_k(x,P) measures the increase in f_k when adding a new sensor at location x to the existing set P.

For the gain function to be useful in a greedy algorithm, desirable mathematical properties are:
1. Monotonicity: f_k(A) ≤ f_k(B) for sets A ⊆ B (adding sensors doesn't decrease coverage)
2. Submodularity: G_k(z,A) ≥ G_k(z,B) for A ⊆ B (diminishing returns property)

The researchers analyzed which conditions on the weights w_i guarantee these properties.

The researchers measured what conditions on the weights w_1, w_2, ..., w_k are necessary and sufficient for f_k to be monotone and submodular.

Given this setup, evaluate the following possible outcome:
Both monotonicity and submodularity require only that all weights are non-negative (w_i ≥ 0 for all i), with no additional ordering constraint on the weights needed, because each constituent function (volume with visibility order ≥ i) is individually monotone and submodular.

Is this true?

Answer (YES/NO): NO